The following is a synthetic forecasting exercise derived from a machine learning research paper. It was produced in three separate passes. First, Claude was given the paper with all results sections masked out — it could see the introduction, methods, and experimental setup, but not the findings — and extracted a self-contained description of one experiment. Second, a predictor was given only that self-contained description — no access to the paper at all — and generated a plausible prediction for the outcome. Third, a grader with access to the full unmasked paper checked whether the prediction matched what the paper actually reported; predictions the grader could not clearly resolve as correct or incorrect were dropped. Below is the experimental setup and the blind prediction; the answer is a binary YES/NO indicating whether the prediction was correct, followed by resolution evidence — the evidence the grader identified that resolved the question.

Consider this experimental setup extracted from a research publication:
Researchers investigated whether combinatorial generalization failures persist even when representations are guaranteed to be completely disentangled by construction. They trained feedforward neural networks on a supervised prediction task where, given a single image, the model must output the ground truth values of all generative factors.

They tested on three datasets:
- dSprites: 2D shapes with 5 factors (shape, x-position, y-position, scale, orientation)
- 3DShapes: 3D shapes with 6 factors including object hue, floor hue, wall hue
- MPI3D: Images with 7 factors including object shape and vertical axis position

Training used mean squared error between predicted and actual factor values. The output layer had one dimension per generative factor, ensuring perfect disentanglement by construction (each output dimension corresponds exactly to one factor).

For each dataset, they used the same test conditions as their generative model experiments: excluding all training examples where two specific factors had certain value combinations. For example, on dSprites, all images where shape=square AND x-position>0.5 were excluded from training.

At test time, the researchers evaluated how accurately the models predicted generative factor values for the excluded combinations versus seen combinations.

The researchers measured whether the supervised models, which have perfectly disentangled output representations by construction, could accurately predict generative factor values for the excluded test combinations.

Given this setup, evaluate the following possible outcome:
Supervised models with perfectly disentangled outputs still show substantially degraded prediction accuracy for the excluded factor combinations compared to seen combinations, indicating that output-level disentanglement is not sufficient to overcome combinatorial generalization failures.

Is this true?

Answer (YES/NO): YES